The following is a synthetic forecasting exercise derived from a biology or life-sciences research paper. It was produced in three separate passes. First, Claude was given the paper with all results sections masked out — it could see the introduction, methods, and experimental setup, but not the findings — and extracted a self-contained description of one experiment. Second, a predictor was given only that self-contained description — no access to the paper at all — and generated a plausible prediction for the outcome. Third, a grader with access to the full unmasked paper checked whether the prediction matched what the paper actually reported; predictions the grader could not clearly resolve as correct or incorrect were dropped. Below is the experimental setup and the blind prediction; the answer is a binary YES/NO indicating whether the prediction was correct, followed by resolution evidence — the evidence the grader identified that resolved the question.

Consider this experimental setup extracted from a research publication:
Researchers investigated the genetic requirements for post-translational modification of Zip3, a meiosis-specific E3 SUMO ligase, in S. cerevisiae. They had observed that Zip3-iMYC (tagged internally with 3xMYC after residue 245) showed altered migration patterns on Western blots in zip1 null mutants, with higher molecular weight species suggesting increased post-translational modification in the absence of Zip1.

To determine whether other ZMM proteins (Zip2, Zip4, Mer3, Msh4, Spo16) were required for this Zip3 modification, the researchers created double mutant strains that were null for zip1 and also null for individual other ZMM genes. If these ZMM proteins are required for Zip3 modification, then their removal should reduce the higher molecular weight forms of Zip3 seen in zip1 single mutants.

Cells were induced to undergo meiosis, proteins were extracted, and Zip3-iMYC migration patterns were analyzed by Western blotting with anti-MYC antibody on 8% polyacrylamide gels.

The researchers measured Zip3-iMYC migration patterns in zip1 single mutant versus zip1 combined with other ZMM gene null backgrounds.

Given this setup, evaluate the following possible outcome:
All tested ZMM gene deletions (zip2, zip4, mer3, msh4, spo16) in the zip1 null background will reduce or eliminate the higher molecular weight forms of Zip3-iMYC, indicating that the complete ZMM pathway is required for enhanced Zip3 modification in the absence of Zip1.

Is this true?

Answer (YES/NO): NO